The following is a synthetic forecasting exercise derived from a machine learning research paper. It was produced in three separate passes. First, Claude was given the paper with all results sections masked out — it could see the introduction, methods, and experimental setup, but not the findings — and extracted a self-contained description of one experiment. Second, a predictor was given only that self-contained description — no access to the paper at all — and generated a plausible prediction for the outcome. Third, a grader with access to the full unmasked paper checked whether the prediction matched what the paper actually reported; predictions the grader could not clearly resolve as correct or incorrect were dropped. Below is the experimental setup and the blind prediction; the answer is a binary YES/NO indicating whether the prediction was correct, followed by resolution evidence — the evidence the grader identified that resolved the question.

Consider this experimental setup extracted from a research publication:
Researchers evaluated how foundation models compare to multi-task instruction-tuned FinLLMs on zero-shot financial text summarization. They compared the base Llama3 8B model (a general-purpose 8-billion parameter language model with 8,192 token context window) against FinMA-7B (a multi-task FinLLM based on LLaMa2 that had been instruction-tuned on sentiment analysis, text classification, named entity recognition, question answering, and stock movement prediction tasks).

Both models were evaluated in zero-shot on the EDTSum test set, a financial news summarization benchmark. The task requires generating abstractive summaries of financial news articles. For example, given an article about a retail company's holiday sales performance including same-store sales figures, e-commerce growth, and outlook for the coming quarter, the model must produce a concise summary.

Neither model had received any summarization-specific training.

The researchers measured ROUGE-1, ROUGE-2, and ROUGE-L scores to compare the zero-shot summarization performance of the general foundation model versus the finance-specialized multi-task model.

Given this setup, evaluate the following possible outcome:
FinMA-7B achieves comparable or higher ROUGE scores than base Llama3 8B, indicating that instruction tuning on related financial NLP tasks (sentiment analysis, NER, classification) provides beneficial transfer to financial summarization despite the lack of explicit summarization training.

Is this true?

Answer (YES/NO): YES